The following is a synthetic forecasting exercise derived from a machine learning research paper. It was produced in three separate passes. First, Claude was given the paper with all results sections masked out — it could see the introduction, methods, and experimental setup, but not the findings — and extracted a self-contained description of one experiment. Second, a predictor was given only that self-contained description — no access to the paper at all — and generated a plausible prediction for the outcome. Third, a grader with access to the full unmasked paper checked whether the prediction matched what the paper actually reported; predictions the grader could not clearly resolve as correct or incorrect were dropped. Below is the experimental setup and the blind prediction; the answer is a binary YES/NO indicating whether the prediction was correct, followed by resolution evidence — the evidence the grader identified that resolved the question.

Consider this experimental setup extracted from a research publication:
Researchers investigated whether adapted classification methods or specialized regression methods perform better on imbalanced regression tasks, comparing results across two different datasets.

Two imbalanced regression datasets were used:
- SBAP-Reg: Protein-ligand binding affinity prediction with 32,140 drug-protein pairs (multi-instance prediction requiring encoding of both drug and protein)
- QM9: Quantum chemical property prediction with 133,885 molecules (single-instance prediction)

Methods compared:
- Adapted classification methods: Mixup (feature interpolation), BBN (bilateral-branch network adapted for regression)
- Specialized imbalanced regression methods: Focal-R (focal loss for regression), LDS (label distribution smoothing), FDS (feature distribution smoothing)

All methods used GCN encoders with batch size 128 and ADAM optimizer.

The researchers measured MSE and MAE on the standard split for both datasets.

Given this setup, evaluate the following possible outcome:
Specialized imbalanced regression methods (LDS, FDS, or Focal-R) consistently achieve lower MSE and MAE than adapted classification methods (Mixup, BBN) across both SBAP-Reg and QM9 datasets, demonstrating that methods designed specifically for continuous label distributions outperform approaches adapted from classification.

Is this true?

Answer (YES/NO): NO